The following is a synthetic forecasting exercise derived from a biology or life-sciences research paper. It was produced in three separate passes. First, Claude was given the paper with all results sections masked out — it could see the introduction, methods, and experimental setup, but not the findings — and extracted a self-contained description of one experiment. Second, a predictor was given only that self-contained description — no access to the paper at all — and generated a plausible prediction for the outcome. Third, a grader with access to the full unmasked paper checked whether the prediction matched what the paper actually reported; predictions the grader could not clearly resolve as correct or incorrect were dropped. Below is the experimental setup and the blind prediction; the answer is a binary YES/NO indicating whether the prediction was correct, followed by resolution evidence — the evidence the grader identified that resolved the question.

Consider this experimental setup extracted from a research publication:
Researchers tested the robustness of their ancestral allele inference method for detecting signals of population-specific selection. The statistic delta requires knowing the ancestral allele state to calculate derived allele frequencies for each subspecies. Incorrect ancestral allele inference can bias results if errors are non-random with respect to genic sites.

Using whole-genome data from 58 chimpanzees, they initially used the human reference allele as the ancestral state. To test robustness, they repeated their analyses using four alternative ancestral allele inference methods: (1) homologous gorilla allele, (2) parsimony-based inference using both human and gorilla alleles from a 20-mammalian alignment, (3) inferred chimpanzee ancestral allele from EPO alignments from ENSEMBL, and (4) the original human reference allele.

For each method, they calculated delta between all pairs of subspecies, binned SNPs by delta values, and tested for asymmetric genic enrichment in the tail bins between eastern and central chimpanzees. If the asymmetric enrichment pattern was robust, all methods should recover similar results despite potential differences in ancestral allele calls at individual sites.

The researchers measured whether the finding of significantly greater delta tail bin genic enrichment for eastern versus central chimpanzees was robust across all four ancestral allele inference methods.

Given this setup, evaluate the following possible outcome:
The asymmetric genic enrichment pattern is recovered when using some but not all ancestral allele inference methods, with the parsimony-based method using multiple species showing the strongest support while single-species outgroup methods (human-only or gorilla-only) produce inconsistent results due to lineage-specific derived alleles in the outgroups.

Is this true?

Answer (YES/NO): NO